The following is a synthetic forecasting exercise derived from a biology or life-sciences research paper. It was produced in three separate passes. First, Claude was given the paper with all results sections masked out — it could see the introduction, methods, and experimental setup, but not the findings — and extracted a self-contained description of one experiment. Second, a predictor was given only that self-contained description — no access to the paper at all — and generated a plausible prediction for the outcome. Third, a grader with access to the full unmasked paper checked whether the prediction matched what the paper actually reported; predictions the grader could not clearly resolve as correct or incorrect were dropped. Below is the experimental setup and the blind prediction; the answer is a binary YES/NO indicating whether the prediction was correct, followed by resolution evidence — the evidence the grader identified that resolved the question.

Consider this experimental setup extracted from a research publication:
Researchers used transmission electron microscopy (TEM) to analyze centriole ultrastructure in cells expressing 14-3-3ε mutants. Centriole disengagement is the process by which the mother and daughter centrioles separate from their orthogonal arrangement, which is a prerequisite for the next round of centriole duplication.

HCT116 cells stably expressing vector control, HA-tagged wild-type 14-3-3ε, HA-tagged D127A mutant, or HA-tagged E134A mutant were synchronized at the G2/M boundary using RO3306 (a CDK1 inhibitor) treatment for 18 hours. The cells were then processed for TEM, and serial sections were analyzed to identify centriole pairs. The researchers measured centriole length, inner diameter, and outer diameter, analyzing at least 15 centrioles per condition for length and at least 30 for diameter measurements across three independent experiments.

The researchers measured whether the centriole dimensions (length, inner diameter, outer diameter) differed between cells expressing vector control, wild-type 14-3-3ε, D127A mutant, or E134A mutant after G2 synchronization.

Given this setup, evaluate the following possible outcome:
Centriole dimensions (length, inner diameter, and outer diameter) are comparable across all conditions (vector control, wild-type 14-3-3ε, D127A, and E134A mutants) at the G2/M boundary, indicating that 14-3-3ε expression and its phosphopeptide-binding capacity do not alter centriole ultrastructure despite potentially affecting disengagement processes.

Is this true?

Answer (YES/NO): NO